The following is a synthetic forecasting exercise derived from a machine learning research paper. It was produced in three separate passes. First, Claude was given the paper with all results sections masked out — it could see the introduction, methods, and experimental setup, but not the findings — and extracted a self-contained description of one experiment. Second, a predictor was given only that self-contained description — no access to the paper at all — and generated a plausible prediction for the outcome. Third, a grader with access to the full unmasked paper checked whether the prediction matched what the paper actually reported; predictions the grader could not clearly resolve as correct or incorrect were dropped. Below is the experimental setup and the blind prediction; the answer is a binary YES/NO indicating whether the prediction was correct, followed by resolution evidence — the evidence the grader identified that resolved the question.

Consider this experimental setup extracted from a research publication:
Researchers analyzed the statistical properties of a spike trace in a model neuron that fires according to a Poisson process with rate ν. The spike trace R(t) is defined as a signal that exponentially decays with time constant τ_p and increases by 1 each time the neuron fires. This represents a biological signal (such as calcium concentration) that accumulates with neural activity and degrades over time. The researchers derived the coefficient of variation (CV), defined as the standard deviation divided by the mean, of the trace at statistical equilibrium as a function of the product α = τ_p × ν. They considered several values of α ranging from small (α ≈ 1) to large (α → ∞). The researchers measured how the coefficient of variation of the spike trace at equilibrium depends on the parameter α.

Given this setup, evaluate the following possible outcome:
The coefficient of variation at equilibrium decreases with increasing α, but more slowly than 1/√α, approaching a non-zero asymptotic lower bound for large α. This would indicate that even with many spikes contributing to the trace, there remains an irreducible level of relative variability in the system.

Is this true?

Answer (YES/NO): NO